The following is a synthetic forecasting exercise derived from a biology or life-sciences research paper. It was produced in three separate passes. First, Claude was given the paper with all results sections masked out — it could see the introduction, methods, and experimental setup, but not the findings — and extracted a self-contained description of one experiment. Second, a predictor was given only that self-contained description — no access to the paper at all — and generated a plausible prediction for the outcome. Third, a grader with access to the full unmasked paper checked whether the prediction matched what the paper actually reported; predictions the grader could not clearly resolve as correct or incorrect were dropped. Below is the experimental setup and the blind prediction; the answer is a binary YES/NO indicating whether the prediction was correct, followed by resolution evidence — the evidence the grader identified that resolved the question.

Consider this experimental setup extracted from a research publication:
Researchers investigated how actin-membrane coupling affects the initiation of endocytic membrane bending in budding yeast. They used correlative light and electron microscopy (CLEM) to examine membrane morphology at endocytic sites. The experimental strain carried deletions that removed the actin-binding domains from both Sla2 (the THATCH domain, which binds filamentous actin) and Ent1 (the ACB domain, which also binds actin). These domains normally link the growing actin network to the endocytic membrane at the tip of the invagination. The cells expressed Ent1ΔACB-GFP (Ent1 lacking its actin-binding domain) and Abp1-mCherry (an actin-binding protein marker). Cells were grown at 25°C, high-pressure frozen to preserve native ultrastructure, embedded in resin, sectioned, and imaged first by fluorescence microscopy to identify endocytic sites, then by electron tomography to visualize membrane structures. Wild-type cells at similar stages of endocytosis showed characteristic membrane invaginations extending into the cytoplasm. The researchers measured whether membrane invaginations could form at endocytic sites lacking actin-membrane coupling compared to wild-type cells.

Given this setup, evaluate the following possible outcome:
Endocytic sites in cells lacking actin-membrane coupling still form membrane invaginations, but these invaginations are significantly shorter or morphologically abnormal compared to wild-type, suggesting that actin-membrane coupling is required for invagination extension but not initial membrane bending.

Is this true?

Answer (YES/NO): NO